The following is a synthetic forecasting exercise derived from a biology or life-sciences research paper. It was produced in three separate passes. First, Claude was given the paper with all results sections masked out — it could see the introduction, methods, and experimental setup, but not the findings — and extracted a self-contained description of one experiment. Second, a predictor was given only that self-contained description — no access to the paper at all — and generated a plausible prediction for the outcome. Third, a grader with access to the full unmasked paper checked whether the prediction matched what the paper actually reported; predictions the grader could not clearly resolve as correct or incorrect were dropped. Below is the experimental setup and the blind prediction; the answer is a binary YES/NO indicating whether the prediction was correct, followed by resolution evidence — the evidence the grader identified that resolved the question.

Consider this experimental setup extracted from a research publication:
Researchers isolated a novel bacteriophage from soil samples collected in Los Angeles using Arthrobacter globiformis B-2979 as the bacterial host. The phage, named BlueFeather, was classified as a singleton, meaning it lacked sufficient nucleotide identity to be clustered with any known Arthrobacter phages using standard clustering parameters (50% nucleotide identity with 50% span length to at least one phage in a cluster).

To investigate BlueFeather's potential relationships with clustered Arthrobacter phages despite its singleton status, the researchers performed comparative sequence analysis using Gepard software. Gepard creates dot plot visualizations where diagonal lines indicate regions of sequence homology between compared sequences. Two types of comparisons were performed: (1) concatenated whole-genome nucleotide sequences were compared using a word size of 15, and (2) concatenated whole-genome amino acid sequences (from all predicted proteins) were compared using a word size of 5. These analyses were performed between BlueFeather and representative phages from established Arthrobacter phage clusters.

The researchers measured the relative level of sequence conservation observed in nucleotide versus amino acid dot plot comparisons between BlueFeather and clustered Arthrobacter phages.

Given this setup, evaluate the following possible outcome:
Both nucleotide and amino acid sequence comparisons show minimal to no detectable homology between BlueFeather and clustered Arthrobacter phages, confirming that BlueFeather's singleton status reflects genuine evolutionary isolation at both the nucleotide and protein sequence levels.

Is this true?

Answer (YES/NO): NO